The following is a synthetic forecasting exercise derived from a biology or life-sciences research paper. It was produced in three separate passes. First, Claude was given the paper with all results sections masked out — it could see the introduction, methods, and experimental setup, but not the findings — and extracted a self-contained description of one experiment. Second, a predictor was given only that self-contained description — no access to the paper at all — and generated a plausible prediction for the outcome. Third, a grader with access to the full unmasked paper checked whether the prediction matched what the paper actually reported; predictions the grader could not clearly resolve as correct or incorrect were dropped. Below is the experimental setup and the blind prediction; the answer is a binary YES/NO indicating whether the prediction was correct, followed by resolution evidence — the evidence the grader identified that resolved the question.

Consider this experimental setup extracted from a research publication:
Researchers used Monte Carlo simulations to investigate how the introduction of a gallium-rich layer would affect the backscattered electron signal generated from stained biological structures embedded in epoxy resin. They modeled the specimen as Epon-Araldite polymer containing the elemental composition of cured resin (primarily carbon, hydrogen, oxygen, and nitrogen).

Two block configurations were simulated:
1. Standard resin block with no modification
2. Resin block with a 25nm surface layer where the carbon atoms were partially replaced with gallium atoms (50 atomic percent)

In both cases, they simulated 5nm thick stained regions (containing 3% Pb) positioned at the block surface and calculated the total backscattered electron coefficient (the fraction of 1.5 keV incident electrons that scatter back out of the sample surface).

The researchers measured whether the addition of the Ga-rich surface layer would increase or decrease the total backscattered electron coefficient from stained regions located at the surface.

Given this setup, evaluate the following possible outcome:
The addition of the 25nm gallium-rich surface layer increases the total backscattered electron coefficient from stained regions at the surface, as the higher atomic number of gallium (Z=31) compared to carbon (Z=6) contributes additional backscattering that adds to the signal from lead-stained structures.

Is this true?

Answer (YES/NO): NO